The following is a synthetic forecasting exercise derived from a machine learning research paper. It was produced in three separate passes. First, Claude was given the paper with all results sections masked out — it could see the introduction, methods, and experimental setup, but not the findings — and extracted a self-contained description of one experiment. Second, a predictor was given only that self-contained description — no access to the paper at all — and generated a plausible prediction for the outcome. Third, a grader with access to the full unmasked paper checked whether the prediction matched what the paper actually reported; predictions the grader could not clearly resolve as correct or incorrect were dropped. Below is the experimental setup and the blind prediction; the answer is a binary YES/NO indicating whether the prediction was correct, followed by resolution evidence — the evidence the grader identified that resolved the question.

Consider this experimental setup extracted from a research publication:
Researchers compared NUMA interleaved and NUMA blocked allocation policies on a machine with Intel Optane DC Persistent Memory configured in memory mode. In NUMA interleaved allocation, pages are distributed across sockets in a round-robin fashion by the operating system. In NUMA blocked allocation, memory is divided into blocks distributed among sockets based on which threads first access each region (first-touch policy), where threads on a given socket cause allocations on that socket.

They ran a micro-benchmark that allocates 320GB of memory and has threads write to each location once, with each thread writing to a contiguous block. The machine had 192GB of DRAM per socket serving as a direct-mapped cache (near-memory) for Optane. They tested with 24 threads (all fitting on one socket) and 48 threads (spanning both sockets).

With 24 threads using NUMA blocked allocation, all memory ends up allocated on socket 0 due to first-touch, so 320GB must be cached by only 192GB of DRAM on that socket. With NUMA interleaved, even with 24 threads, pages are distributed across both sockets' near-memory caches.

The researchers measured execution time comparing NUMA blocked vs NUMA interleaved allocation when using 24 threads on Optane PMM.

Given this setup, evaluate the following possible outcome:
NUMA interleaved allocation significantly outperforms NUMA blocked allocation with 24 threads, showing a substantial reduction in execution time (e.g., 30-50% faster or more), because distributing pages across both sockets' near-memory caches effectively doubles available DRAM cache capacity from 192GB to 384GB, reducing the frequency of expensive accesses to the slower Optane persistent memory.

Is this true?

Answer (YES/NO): YES